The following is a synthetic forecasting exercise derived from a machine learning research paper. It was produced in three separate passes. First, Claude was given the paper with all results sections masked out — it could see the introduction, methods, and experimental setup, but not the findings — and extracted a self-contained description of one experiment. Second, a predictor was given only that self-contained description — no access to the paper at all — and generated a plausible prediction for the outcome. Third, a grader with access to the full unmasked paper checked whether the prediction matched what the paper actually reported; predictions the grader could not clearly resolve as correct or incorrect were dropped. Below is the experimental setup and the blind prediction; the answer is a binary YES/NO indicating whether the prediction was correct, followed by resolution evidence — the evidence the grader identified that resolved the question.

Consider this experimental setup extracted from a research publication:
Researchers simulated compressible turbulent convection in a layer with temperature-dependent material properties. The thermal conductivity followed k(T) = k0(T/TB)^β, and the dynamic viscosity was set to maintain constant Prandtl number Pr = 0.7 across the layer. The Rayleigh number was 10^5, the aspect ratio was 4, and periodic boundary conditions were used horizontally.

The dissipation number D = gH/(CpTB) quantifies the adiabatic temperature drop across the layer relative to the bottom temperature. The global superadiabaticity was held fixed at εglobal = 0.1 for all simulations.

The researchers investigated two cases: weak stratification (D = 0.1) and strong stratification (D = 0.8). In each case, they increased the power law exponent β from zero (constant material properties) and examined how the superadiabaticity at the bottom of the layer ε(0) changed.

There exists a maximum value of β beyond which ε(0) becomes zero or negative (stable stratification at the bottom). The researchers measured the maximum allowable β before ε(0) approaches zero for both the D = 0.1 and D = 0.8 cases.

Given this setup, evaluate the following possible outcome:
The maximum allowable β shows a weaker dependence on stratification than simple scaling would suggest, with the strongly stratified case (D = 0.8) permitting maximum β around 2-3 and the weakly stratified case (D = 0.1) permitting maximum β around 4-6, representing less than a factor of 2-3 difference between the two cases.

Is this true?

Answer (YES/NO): NO